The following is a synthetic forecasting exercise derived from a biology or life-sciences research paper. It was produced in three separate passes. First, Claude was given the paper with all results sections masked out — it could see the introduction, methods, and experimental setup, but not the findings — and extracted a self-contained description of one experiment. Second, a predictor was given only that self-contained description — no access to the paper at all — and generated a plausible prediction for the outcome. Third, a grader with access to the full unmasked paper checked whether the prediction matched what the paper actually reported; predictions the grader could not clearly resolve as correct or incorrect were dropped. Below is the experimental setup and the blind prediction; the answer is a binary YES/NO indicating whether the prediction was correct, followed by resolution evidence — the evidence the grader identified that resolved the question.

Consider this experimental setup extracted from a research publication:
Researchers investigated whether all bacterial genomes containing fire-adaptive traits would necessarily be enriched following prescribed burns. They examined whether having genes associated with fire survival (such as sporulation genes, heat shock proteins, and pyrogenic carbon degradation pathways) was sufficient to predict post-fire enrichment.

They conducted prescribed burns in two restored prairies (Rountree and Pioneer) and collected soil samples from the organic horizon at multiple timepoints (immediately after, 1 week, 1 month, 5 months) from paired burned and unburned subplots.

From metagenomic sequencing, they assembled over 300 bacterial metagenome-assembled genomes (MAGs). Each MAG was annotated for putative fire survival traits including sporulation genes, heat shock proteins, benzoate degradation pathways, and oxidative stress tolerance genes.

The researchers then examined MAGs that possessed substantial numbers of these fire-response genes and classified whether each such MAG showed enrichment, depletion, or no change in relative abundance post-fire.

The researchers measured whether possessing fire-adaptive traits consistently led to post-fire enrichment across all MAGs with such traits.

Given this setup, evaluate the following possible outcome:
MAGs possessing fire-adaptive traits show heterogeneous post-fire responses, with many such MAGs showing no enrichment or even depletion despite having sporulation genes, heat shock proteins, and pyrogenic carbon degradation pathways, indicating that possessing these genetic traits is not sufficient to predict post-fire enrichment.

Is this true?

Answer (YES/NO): YES